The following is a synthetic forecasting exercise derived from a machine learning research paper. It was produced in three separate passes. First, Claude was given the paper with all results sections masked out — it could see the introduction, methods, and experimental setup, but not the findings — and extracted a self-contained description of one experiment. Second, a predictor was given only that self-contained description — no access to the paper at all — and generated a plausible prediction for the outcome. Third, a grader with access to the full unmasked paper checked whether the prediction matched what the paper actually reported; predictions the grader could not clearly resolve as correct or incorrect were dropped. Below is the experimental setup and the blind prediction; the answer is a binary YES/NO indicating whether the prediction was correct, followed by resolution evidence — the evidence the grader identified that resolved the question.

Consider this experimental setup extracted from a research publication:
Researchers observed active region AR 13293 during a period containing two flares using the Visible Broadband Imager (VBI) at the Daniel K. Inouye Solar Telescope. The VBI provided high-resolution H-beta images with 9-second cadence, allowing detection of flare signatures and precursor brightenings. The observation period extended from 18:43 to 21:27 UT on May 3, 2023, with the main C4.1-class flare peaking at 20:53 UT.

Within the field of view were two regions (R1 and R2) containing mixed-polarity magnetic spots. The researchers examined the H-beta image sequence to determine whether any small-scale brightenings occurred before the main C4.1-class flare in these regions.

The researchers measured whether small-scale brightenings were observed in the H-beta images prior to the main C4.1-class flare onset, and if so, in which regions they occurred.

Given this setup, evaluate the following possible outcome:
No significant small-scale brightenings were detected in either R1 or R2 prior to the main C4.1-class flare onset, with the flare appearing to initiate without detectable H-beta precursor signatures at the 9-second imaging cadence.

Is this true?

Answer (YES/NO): NO